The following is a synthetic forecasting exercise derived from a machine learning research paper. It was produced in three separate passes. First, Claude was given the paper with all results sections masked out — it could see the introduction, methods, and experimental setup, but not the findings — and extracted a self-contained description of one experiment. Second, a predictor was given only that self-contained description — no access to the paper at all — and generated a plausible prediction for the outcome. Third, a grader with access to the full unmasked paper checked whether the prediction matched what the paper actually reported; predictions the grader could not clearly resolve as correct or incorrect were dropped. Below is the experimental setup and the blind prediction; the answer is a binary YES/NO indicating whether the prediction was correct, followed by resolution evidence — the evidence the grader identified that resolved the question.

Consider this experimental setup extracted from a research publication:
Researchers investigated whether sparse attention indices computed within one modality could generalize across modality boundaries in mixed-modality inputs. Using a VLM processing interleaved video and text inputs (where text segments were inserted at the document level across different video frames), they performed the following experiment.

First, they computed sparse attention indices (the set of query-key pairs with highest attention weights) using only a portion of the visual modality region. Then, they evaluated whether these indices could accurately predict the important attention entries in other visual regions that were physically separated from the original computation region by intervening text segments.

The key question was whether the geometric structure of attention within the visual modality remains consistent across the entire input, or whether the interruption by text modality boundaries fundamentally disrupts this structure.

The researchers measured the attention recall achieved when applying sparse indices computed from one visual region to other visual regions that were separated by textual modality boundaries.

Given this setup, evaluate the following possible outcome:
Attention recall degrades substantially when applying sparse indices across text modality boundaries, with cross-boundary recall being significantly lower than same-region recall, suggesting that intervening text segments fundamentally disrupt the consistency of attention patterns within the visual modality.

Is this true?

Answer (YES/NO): NO